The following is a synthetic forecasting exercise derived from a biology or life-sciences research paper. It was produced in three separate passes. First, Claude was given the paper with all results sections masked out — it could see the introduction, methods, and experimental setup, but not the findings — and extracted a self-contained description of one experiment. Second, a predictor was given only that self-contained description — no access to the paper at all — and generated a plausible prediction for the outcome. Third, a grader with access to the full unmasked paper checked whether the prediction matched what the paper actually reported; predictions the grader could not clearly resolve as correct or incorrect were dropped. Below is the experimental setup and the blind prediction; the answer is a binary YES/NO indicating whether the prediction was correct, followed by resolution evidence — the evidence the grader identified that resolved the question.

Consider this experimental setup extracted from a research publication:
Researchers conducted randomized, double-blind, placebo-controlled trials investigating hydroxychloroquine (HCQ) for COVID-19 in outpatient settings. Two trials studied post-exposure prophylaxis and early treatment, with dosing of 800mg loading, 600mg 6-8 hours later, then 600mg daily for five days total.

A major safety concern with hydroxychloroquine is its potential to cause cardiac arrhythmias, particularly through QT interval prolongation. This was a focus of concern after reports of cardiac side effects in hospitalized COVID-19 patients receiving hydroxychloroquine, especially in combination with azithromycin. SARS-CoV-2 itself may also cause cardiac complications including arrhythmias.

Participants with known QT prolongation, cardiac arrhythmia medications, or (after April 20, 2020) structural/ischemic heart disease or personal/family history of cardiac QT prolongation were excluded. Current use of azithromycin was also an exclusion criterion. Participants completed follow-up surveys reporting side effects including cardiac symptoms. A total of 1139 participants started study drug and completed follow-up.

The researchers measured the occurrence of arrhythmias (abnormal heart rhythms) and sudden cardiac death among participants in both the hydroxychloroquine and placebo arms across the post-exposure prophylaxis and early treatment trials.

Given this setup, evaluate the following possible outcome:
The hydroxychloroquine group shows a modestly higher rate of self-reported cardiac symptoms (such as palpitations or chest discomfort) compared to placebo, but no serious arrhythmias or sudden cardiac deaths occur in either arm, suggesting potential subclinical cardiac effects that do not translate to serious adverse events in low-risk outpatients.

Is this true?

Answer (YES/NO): NO